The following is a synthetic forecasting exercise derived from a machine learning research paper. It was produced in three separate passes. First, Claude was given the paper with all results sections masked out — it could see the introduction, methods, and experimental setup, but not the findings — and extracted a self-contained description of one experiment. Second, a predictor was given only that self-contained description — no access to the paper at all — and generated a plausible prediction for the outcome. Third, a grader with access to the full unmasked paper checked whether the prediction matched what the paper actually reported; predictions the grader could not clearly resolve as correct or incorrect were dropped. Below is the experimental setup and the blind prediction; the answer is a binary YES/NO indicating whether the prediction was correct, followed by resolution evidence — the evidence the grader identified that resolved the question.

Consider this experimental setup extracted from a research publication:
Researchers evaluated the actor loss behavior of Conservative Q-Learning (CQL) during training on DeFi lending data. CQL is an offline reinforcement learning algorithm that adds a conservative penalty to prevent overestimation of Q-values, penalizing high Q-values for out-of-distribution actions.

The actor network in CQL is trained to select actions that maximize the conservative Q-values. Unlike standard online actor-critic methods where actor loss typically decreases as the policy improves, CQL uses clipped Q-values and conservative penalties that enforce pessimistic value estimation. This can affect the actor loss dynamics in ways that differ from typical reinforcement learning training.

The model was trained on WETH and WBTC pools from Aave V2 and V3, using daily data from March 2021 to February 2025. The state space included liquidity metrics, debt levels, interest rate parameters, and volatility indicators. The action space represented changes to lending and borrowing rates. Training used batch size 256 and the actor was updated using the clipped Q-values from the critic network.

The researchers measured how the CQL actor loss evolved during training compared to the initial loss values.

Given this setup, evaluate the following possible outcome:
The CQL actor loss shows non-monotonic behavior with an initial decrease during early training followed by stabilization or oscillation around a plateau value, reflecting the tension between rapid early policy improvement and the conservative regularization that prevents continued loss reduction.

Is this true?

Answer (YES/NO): NO